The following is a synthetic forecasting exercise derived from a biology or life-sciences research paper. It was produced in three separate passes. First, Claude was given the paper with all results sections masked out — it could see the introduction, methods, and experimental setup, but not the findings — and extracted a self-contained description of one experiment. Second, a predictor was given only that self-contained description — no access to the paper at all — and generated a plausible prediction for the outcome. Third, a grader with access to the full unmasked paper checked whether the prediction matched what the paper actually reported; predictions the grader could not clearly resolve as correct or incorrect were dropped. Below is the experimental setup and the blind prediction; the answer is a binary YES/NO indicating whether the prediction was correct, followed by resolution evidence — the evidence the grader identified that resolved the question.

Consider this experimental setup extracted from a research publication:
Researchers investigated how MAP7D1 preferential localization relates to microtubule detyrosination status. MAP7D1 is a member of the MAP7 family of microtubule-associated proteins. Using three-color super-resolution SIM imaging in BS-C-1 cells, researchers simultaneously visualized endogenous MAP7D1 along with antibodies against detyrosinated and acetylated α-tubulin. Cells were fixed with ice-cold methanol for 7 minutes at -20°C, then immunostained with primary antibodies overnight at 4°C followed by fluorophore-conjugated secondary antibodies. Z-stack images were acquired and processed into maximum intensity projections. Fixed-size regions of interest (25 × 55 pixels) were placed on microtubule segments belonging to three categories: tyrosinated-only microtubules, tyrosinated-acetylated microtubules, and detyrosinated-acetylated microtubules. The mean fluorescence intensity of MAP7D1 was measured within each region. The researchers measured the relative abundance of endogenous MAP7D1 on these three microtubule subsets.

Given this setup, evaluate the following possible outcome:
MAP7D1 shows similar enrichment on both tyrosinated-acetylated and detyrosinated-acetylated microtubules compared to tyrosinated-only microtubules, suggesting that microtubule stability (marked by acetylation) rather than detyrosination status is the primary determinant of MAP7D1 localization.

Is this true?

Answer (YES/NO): NO